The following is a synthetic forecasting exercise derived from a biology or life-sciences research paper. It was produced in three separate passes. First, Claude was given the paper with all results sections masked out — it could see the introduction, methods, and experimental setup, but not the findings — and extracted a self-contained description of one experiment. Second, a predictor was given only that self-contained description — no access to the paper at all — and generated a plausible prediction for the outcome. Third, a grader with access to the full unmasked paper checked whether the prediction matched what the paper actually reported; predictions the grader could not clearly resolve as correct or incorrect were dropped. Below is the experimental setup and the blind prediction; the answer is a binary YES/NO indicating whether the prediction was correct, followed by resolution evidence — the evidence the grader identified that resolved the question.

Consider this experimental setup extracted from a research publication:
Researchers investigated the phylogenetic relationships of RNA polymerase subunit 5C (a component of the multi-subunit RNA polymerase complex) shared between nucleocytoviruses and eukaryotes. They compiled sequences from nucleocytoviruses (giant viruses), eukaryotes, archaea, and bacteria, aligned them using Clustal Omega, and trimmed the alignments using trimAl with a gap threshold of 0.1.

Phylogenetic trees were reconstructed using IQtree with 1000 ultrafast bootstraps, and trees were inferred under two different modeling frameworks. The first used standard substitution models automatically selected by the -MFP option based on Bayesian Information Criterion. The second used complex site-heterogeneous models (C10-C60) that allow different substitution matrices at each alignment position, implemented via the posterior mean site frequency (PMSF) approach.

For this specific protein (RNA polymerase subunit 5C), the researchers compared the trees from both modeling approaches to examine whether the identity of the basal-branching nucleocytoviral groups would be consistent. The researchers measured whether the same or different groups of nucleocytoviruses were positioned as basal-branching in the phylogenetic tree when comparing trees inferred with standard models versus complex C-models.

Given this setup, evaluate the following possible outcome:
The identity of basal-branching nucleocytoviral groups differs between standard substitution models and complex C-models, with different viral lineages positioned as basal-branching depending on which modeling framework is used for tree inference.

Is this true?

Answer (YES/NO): YES